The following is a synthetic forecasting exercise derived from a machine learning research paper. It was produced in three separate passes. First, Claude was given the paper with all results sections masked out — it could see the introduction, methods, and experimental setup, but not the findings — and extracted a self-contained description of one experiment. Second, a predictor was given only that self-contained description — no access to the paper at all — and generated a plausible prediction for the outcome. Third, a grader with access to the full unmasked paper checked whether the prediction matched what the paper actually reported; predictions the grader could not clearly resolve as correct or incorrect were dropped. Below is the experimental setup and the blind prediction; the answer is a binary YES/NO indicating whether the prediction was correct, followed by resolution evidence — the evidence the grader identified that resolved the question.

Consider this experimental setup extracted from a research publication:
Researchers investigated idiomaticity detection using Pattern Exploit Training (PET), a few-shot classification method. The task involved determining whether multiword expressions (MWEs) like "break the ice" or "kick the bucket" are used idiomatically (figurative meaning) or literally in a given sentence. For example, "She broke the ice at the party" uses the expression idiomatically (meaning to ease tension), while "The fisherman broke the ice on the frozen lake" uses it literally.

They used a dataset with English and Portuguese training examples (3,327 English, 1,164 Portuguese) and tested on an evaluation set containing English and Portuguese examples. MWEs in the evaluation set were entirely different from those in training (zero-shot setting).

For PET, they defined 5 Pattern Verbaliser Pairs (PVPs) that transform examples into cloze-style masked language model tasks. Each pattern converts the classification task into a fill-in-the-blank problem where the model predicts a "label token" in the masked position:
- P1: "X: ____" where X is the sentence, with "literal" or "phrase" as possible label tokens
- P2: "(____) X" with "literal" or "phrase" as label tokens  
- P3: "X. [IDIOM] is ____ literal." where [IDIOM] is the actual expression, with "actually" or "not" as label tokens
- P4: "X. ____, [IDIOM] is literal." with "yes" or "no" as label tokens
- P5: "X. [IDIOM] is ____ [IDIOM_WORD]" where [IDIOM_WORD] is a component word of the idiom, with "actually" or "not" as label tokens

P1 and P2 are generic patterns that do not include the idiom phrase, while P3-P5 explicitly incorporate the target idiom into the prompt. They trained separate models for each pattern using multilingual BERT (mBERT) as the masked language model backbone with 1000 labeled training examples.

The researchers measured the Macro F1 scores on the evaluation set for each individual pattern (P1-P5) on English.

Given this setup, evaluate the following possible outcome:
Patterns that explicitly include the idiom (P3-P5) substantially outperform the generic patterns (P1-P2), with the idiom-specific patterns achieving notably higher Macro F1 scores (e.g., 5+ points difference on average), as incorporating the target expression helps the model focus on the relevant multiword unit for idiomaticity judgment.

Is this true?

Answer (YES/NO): YES